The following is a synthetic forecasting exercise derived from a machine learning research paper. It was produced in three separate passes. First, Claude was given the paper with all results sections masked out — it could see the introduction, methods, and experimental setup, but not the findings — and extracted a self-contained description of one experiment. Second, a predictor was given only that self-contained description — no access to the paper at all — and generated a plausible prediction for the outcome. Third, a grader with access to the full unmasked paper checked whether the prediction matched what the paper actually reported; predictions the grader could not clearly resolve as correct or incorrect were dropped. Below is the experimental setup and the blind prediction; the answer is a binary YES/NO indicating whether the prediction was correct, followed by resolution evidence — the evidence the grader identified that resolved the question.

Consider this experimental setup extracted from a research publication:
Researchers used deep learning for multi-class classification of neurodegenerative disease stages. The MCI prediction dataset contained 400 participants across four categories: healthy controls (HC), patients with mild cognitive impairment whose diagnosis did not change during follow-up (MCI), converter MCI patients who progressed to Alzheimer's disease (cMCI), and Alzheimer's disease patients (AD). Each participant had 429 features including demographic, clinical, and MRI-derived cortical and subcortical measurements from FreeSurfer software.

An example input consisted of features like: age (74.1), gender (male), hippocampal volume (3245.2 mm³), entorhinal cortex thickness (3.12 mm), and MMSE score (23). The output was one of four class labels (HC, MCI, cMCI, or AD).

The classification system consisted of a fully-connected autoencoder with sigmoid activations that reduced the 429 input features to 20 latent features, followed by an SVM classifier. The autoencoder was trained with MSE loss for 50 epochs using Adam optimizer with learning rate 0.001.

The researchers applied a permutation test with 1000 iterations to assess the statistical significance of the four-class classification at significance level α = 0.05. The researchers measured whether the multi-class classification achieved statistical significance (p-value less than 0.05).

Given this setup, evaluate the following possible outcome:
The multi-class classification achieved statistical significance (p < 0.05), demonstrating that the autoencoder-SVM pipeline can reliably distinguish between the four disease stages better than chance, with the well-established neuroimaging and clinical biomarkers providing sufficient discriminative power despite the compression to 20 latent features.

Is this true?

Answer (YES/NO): YES